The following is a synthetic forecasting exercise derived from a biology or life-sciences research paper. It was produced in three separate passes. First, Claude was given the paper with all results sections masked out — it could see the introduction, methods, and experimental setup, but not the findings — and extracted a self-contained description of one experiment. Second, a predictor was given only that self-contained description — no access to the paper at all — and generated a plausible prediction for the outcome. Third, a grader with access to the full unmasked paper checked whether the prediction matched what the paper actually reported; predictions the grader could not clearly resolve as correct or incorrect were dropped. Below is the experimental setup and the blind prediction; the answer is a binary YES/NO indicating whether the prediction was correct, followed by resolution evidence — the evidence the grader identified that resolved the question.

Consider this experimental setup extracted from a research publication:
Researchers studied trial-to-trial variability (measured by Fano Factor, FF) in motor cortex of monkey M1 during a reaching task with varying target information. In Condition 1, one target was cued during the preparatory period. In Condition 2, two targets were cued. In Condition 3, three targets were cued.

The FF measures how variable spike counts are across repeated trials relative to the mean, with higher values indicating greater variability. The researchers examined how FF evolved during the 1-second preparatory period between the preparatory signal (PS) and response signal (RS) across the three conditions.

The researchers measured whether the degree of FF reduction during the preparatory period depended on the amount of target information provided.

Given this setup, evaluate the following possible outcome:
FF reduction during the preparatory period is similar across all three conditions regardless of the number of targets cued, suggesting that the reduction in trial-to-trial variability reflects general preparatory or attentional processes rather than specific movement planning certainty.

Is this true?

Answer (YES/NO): NO